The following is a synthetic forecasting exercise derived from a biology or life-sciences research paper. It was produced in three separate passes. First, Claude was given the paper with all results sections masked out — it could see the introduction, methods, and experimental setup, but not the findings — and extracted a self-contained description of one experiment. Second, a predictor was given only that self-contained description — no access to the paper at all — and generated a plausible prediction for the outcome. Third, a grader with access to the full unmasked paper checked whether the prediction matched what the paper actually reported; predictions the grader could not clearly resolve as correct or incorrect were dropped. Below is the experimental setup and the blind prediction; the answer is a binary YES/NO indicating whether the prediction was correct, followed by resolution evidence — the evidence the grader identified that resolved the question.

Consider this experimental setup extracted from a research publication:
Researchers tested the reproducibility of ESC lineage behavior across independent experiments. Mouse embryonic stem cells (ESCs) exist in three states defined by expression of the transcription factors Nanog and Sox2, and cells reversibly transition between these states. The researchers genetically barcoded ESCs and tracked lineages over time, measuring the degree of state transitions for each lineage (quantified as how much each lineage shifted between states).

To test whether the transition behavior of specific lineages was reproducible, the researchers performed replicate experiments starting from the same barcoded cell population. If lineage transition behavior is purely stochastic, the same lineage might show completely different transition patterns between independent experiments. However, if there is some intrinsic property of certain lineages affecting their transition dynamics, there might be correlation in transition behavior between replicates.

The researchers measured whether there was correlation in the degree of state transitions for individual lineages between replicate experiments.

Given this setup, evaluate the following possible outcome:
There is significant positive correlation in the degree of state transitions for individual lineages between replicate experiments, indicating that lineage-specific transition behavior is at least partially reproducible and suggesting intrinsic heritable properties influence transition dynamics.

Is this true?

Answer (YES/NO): YES